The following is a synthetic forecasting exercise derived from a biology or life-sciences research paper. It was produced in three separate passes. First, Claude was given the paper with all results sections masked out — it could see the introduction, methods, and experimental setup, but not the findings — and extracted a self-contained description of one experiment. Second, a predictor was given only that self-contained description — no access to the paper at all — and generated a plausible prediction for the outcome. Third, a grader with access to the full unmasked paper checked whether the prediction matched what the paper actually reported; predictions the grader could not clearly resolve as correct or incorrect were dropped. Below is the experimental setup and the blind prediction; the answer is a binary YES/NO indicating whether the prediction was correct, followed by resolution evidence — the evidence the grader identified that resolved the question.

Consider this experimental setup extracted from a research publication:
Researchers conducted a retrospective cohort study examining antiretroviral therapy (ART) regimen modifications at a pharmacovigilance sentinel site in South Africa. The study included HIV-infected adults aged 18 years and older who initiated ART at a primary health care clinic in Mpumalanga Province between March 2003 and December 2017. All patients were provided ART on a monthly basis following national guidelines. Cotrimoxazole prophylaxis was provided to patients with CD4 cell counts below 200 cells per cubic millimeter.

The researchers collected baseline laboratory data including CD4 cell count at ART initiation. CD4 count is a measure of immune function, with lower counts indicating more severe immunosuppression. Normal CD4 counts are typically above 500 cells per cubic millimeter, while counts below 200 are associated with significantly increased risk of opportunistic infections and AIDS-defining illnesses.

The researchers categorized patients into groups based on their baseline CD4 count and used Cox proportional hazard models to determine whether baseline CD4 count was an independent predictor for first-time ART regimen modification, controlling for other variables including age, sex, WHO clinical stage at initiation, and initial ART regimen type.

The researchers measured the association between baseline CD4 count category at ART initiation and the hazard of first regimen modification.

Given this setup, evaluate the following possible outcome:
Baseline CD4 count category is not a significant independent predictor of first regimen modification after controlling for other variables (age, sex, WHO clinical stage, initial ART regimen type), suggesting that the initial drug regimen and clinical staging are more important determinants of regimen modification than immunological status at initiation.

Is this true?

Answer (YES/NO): NO